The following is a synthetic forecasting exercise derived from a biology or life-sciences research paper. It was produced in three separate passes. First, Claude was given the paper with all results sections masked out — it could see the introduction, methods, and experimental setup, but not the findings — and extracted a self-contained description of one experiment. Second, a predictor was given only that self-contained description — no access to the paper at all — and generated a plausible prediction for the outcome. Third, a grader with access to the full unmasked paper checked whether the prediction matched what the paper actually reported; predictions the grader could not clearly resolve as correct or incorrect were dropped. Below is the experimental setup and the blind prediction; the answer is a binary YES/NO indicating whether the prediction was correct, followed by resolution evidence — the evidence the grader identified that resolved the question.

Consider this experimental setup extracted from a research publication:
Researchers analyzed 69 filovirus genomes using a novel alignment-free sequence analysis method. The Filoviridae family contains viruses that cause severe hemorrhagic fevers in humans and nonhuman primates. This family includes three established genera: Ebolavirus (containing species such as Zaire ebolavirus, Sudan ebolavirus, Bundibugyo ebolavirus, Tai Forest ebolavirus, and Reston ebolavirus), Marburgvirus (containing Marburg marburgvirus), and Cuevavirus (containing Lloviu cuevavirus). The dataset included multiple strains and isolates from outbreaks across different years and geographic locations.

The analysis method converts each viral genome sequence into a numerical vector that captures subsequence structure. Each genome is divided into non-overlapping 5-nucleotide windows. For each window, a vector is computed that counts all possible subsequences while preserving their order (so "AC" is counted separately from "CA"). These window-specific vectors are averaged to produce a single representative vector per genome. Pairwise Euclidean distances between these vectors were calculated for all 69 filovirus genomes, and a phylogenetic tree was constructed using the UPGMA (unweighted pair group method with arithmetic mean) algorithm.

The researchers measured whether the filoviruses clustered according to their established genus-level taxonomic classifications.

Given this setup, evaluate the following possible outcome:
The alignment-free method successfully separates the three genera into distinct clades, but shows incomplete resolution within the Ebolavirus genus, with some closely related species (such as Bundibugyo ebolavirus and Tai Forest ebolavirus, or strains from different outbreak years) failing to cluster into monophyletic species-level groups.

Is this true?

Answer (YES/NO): NO